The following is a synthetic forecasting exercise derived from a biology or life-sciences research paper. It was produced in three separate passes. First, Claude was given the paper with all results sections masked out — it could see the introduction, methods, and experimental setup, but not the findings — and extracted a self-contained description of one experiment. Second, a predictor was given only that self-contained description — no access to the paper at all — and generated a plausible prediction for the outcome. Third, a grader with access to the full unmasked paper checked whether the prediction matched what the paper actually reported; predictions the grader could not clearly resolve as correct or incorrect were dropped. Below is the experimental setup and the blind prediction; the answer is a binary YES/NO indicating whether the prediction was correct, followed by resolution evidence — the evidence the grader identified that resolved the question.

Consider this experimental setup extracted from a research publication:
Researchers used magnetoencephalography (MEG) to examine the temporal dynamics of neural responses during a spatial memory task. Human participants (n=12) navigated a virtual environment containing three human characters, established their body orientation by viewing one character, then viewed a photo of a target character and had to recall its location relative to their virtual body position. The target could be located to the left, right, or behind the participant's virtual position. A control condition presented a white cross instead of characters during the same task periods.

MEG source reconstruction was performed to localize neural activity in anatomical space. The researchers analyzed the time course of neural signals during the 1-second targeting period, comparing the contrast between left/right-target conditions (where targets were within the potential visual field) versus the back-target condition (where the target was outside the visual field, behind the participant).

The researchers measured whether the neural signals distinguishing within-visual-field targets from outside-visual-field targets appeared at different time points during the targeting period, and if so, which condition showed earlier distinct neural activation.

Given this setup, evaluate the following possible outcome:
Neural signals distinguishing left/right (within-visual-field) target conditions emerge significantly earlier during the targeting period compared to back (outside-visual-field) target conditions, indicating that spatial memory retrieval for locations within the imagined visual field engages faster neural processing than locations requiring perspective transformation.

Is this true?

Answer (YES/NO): NO